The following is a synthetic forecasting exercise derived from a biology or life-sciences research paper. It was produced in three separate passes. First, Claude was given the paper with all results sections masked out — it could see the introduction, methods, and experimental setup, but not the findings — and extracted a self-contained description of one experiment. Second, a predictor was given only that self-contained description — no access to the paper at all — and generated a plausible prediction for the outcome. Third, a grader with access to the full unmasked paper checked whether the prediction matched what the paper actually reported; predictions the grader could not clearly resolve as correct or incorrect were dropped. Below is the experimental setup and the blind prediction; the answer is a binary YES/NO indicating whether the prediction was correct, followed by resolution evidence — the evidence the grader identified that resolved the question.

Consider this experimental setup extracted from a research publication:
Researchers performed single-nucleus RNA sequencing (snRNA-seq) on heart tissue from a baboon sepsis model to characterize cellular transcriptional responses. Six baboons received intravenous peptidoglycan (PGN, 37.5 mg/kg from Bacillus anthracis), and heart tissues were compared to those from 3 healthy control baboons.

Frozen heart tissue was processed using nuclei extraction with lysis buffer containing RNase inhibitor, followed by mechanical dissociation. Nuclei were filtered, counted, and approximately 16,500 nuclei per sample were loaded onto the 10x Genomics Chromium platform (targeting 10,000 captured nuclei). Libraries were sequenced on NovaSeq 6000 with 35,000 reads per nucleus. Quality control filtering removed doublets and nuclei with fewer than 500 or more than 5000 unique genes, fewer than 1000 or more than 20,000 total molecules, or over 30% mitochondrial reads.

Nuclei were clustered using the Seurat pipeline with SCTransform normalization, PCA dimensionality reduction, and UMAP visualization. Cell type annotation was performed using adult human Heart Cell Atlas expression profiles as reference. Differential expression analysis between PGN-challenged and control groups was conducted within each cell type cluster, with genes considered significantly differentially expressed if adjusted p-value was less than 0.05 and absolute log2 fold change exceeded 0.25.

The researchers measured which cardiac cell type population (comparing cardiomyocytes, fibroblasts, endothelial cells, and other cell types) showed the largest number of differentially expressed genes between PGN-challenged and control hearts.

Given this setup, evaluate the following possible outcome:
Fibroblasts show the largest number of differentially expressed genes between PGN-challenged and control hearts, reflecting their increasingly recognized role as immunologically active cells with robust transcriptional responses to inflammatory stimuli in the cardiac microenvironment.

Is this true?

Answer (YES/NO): NO